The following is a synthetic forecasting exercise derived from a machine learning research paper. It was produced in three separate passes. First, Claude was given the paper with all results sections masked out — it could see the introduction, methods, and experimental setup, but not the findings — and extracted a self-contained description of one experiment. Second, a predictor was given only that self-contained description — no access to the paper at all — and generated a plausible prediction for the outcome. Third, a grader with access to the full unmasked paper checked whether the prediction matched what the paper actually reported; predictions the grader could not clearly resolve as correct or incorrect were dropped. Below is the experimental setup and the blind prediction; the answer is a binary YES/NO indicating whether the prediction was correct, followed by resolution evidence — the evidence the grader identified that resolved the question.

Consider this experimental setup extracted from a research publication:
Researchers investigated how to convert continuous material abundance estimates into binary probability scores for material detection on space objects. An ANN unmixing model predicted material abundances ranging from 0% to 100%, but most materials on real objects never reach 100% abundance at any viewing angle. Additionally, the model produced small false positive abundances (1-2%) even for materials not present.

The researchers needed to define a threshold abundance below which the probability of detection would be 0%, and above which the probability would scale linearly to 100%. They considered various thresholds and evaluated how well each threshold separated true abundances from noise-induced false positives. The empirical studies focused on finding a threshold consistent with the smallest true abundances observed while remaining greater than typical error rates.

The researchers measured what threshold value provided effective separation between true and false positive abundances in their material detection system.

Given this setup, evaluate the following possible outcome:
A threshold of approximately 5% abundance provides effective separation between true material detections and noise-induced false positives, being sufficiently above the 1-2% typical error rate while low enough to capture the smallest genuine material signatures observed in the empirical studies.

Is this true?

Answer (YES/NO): YES